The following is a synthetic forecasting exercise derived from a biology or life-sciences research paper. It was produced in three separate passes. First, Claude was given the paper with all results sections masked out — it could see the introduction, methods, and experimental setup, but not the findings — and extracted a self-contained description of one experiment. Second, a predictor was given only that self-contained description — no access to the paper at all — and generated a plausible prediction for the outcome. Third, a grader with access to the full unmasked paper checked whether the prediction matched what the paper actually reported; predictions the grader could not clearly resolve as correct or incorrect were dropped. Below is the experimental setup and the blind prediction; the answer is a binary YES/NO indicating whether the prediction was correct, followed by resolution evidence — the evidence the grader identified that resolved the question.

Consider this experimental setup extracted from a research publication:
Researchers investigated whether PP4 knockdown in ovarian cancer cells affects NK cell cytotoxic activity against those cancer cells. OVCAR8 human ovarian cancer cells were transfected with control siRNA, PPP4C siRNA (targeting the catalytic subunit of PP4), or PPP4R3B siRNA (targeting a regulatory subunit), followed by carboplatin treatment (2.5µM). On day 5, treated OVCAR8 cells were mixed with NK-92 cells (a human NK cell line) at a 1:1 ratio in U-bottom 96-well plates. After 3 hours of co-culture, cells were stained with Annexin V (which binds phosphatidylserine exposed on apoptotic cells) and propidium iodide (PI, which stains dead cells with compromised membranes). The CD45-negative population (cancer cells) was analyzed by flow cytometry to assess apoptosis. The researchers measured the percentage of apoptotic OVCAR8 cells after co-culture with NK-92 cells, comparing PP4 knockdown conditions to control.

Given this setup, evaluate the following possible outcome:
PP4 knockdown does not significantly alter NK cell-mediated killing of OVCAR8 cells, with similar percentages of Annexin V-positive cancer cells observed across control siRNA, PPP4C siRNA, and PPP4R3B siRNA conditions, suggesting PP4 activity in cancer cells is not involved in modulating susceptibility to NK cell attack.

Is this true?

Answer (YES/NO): NO